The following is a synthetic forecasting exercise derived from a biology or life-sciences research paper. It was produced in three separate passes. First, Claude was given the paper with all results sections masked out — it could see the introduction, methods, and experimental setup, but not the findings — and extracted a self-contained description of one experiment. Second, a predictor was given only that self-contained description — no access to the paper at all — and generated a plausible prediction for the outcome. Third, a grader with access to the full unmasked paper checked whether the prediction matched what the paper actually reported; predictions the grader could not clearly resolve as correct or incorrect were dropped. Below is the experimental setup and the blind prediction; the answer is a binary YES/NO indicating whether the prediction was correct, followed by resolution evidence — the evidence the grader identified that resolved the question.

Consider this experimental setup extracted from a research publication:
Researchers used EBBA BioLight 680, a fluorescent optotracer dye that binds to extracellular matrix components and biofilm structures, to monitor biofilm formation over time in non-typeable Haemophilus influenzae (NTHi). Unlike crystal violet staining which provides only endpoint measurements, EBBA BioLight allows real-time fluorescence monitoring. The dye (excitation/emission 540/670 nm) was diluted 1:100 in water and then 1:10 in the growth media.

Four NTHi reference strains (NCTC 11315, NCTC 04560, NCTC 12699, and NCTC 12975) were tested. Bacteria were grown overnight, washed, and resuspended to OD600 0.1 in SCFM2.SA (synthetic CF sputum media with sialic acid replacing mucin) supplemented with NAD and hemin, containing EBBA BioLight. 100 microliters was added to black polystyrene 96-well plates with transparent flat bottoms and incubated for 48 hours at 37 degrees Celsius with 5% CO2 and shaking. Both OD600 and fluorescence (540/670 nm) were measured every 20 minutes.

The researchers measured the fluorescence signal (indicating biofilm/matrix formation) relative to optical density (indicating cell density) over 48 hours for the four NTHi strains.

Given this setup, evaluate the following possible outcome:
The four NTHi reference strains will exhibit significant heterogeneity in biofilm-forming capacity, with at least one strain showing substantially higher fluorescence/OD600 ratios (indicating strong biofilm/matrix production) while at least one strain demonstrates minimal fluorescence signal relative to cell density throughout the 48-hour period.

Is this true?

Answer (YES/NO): NO